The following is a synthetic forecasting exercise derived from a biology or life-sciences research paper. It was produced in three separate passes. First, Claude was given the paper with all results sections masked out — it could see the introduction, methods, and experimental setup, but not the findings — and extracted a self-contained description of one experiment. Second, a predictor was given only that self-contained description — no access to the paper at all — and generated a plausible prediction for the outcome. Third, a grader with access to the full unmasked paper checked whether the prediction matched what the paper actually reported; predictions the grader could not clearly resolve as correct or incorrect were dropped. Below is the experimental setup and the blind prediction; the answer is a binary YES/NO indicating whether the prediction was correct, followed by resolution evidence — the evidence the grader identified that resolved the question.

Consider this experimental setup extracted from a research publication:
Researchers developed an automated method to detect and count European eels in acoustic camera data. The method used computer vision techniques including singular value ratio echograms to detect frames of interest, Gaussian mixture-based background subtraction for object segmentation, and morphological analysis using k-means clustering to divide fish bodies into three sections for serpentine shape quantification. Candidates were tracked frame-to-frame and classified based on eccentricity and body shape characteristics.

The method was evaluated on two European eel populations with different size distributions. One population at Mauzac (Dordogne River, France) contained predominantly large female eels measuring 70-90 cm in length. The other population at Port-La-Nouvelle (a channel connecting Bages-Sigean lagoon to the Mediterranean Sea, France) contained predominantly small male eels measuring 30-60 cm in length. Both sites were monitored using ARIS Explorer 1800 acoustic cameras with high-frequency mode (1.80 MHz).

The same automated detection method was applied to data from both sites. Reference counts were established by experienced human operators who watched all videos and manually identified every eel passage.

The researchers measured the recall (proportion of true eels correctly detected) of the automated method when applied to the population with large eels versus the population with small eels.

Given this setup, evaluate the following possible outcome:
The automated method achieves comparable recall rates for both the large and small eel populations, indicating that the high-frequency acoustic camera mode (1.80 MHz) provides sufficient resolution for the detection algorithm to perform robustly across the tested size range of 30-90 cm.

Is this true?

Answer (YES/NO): NO